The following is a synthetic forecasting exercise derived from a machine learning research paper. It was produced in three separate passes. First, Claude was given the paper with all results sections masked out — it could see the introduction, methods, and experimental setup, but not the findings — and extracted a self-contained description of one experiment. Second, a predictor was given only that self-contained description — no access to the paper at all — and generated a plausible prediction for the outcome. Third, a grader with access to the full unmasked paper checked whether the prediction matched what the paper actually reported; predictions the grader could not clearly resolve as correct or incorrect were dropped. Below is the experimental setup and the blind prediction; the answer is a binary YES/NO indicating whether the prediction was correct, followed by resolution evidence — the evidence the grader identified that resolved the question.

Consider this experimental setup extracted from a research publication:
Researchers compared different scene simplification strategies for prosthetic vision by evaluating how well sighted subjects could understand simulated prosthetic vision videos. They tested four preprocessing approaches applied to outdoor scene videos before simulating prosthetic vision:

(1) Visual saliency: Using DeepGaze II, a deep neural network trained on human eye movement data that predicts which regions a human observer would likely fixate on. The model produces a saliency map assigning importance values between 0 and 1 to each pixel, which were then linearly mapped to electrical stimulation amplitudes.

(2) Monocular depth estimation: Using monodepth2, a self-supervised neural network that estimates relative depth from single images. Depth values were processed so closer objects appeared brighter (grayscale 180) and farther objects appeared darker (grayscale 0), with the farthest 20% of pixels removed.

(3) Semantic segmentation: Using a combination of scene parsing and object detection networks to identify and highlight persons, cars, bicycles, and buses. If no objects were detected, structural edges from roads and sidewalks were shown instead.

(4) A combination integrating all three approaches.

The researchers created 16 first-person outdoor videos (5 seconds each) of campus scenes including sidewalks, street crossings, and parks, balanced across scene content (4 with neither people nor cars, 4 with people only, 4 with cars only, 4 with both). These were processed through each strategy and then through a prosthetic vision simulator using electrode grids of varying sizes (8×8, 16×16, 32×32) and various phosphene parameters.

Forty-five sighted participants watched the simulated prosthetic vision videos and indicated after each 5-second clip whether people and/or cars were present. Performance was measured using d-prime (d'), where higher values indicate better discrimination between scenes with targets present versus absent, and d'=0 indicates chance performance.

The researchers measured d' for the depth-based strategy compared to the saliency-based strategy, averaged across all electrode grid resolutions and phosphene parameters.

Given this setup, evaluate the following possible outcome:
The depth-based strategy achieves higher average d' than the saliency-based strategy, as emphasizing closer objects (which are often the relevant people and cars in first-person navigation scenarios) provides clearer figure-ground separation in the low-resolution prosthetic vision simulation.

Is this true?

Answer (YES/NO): YES